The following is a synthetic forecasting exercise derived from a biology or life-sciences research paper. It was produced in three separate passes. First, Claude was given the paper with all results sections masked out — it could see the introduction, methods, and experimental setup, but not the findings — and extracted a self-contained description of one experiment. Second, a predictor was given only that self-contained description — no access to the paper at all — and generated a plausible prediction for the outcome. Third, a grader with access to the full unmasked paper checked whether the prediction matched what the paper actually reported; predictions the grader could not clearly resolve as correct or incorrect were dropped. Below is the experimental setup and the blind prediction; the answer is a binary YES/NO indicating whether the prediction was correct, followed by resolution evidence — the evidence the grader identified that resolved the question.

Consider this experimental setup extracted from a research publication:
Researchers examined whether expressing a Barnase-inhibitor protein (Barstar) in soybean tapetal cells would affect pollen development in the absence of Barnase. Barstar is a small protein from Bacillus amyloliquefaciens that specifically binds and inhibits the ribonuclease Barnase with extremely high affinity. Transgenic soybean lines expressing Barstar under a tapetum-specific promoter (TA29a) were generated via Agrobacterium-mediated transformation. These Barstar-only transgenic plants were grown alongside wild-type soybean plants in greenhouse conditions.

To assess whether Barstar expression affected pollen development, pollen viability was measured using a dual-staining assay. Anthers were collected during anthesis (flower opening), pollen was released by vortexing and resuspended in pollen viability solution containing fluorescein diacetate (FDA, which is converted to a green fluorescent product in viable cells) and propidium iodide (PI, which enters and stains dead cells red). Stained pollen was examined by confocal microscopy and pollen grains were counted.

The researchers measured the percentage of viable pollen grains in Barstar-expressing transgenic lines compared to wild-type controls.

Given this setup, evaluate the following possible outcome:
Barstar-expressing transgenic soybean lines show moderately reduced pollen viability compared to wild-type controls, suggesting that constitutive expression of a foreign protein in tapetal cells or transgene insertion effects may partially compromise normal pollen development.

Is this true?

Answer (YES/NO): NO